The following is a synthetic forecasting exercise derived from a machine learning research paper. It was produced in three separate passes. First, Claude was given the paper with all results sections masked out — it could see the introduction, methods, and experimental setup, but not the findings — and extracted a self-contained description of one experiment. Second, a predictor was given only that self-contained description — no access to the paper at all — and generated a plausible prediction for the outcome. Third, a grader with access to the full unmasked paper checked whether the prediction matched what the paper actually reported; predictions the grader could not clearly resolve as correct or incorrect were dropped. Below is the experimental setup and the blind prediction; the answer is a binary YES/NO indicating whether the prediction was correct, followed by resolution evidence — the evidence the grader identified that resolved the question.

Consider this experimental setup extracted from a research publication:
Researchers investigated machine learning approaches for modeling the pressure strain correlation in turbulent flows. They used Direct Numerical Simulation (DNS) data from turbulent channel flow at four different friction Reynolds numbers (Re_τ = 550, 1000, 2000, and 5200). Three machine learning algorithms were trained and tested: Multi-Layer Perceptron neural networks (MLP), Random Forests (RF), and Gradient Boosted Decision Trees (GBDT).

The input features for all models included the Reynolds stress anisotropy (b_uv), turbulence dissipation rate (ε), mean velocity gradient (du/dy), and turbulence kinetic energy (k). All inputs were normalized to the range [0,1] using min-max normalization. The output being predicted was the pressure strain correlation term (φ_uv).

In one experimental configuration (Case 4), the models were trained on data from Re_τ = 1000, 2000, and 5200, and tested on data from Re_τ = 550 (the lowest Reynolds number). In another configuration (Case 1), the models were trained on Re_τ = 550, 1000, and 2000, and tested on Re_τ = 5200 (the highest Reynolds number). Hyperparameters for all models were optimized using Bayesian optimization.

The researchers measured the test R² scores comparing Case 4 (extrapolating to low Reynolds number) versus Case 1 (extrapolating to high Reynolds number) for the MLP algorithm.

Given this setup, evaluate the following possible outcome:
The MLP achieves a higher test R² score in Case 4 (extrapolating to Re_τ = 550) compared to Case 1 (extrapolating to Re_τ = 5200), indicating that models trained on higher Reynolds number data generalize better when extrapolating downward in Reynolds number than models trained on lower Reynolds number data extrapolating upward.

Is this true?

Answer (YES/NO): NO